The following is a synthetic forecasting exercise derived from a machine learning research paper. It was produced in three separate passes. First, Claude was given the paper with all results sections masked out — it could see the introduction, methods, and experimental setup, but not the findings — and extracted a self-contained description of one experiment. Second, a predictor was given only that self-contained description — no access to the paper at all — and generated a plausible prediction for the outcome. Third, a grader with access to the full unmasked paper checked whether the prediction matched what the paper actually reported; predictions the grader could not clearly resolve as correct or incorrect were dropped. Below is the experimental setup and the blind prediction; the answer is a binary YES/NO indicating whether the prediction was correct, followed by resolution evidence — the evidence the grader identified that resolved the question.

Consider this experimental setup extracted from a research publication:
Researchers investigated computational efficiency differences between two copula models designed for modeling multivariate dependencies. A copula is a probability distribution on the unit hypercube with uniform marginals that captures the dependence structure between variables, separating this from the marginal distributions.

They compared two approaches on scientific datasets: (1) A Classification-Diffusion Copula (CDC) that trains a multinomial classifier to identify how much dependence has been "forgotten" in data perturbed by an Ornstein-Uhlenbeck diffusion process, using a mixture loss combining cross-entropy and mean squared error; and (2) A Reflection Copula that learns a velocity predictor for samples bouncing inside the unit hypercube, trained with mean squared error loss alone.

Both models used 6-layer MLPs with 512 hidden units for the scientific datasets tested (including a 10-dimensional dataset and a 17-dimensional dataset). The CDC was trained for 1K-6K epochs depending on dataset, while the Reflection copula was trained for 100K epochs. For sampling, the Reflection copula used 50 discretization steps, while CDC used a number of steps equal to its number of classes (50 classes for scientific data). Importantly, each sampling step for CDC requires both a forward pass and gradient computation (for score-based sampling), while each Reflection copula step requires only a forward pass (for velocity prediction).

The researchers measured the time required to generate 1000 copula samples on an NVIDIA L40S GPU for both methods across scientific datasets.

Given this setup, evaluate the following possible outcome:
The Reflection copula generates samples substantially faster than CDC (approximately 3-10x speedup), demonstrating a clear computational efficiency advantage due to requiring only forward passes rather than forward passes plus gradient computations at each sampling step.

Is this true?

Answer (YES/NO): YES